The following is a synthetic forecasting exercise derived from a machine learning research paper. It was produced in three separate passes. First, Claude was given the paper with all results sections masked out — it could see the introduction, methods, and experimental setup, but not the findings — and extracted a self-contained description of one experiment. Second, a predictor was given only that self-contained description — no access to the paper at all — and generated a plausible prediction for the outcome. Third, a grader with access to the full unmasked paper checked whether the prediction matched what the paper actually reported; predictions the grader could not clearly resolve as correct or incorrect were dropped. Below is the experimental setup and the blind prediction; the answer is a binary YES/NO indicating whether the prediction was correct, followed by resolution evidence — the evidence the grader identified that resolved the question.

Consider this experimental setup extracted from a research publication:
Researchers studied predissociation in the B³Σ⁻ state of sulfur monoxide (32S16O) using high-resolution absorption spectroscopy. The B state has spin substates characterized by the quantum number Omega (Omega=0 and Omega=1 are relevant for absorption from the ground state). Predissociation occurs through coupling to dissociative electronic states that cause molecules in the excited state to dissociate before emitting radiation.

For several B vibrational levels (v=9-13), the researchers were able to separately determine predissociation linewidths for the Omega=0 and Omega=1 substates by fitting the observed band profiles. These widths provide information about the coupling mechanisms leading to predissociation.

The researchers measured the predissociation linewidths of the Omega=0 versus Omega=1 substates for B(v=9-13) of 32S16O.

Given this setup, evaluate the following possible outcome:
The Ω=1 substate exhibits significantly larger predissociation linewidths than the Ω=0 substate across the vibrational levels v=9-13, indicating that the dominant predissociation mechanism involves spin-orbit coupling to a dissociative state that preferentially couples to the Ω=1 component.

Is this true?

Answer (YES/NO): NO